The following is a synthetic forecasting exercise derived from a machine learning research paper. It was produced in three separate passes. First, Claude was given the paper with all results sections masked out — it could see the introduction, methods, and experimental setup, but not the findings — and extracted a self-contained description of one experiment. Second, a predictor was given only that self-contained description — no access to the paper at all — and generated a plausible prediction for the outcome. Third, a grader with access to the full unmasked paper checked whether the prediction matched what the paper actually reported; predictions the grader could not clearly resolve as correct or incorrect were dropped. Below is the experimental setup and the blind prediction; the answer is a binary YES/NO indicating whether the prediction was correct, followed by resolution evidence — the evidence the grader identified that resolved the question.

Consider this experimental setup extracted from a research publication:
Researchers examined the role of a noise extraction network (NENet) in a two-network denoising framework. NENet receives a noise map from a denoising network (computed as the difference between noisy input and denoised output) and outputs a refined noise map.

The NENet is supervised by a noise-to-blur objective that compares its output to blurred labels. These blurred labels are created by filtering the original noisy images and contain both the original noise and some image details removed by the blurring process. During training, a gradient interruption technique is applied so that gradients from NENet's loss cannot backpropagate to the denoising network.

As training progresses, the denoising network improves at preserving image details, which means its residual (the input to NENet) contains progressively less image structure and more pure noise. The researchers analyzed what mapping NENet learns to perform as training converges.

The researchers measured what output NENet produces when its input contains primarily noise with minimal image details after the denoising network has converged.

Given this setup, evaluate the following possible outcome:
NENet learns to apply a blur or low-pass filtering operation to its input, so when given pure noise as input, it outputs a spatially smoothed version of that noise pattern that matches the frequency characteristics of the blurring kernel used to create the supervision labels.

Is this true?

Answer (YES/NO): NO